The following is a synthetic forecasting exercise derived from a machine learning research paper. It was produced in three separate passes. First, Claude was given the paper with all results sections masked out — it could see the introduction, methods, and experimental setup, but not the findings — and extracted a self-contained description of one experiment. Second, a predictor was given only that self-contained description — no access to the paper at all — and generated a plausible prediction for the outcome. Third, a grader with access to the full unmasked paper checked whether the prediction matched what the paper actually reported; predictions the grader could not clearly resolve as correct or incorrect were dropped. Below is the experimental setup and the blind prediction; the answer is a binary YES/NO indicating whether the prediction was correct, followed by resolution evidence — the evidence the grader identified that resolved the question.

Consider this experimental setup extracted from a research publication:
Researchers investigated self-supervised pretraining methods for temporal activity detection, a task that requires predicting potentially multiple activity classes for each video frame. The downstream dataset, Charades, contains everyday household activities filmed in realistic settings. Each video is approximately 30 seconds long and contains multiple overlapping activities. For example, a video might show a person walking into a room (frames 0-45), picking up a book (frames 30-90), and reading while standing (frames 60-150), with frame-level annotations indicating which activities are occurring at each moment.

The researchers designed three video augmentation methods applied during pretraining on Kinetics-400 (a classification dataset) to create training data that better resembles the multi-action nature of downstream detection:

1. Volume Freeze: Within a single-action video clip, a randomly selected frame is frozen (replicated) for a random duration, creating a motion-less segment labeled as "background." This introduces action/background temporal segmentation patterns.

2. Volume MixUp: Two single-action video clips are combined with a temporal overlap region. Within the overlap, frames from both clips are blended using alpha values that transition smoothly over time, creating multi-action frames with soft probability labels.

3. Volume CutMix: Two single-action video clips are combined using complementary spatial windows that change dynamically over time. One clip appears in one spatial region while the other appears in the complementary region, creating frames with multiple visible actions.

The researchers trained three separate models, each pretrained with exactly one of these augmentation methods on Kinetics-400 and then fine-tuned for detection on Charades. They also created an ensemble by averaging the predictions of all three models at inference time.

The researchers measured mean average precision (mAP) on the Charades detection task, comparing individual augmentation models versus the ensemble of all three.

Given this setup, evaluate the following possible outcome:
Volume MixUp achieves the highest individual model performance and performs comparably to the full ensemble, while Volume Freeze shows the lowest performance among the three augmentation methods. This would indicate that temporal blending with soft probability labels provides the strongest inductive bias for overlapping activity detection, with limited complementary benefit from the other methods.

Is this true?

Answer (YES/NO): NO